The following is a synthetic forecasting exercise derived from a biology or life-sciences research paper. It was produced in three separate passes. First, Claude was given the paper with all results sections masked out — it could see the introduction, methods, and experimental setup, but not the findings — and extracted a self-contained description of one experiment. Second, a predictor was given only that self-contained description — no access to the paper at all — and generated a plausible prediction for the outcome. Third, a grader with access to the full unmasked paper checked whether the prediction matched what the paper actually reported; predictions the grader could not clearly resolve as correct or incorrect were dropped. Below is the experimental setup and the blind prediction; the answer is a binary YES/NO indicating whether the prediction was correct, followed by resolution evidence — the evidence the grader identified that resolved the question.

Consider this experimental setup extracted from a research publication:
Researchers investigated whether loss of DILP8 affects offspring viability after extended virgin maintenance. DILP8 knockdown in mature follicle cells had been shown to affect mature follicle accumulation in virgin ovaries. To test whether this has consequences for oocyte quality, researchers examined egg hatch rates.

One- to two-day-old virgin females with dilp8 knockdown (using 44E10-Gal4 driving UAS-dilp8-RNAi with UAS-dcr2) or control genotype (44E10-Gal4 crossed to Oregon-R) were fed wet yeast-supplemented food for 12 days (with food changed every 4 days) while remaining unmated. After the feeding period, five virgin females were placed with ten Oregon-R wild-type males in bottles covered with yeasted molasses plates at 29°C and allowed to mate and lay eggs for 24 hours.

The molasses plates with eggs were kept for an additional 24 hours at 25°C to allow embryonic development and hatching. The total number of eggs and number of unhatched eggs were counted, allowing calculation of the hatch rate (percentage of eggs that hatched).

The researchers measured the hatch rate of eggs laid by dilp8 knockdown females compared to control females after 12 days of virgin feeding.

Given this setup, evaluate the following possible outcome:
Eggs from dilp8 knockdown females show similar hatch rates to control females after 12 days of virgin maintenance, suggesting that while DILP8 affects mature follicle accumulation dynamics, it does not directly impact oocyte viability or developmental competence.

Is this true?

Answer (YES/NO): NO